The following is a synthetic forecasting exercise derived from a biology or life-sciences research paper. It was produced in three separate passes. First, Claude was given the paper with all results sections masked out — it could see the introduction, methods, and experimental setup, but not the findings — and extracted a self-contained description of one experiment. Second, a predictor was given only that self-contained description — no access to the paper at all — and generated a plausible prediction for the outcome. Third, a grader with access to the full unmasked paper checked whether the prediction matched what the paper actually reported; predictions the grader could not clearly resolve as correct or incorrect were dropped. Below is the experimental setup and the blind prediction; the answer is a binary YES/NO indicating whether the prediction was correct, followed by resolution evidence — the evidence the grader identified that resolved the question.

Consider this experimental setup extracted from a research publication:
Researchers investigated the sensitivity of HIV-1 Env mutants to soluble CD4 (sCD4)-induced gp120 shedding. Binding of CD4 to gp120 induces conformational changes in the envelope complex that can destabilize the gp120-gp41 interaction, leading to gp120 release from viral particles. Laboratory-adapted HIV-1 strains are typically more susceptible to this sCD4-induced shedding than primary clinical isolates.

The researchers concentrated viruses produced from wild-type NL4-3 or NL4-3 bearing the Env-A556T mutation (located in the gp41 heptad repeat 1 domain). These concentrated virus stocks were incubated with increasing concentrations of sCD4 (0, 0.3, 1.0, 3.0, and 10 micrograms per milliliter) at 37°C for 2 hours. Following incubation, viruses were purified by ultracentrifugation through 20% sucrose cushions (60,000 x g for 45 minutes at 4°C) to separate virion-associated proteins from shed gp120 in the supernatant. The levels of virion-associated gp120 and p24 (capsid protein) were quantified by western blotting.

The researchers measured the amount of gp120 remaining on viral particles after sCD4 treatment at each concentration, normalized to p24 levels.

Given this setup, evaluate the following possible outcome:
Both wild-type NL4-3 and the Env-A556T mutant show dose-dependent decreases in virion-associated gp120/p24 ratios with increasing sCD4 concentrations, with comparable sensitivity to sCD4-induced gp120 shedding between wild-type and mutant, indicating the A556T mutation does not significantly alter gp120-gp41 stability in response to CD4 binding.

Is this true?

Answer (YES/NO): NO